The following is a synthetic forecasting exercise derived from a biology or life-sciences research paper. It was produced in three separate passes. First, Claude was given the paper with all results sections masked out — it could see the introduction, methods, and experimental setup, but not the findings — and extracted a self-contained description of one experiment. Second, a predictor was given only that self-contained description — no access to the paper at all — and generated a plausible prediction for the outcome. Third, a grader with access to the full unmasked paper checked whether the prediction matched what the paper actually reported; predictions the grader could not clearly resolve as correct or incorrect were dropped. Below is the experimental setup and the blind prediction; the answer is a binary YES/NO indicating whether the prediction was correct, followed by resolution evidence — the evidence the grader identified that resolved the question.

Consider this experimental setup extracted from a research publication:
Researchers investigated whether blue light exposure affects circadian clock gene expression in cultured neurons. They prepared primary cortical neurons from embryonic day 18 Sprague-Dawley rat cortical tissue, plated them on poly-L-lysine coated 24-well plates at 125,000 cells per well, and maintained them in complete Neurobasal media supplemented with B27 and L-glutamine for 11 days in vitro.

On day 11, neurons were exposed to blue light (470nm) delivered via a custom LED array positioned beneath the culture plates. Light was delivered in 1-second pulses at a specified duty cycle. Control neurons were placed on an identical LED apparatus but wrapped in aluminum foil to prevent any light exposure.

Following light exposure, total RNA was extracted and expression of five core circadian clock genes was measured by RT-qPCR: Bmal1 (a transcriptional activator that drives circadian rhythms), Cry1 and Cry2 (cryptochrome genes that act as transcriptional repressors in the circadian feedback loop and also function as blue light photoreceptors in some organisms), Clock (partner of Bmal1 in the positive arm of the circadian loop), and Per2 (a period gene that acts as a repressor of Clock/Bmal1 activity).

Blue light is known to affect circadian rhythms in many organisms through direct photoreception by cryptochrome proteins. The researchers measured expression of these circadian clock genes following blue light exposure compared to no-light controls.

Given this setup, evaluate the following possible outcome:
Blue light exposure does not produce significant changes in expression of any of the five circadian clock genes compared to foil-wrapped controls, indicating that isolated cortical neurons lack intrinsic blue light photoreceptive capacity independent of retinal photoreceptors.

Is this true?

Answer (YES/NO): YES